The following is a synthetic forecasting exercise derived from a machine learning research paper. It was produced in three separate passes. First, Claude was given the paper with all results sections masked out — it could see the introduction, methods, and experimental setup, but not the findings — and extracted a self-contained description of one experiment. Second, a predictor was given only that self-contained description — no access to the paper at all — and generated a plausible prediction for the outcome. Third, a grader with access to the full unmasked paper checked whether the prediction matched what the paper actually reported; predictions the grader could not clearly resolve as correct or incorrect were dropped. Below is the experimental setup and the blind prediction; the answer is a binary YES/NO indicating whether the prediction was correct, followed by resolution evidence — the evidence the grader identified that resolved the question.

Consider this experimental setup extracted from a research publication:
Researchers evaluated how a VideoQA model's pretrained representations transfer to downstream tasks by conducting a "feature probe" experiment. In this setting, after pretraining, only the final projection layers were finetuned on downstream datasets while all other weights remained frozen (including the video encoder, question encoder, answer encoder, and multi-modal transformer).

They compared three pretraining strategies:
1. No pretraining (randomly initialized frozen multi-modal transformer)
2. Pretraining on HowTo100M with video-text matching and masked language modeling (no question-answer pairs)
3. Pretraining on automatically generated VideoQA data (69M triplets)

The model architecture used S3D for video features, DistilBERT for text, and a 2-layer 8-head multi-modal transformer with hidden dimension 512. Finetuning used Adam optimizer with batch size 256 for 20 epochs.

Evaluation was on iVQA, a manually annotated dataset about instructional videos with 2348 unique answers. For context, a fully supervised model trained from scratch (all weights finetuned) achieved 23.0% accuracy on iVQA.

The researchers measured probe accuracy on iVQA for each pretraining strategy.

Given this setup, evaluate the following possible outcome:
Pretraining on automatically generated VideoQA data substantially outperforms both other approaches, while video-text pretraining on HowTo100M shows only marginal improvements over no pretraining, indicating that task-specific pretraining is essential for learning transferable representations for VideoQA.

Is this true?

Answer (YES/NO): NO